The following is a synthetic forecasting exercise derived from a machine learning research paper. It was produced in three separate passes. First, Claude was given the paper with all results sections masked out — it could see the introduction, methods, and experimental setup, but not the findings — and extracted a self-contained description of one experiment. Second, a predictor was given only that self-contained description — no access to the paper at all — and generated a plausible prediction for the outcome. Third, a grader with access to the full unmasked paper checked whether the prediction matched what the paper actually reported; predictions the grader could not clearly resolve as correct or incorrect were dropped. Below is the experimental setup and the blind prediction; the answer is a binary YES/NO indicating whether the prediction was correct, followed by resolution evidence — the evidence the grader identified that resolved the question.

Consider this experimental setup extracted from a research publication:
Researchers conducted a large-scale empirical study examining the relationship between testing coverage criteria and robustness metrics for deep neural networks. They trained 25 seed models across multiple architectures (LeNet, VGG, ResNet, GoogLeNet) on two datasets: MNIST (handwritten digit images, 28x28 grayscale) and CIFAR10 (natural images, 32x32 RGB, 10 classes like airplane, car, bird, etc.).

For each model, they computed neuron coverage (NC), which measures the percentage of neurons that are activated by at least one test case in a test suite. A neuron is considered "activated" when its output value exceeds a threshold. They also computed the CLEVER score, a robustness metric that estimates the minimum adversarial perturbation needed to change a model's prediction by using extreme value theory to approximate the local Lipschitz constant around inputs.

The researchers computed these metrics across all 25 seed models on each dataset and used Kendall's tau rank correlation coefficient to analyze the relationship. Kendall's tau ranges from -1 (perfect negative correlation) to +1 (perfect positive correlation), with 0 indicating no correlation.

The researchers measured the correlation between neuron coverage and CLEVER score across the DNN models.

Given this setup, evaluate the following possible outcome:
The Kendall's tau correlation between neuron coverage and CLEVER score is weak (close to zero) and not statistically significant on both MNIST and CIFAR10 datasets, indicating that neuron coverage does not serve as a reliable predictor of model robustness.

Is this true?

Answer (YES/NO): NO